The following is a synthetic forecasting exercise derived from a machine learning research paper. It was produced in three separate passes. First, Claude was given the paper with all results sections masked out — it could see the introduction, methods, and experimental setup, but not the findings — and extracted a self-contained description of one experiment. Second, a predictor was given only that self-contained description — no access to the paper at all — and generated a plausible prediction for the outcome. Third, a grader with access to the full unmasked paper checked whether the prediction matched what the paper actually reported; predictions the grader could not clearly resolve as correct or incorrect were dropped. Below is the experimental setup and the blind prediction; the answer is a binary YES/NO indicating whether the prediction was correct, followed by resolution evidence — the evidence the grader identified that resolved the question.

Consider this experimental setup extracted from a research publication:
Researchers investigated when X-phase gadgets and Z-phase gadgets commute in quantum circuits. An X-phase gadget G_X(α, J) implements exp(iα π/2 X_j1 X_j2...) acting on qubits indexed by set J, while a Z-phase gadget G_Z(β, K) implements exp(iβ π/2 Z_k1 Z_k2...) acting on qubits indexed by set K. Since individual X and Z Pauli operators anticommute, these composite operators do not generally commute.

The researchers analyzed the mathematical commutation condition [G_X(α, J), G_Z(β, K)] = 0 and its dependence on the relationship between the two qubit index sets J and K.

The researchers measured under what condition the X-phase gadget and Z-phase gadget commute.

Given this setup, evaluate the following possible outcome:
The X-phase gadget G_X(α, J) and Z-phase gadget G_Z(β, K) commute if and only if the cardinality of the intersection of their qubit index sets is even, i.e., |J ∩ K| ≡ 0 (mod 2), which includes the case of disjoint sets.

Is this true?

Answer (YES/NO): NO